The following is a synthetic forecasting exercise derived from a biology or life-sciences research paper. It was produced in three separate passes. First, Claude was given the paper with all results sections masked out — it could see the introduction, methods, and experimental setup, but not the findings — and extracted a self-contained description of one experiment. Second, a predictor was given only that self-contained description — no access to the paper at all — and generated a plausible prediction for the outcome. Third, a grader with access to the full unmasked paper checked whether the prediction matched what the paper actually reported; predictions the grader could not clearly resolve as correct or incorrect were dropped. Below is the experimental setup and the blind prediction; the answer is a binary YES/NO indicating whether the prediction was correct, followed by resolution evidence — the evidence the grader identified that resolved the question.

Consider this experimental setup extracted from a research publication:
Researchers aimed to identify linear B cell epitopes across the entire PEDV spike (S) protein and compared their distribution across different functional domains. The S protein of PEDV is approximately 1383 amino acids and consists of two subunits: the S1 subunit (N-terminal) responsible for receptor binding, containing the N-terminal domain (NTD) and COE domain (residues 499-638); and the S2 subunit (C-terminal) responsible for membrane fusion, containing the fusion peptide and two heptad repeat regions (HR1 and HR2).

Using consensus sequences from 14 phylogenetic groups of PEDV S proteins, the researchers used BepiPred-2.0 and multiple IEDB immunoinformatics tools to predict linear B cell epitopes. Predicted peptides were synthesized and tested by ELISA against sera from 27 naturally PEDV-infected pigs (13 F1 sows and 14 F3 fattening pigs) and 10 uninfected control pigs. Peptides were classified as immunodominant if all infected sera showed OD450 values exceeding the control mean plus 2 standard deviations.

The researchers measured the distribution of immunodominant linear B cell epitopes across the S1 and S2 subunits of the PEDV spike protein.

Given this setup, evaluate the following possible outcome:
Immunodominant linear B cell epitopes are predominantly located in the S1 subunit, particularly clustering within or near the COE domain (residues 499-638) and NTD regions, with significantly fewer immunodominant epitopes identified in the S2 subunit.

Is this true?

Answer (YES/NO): NO